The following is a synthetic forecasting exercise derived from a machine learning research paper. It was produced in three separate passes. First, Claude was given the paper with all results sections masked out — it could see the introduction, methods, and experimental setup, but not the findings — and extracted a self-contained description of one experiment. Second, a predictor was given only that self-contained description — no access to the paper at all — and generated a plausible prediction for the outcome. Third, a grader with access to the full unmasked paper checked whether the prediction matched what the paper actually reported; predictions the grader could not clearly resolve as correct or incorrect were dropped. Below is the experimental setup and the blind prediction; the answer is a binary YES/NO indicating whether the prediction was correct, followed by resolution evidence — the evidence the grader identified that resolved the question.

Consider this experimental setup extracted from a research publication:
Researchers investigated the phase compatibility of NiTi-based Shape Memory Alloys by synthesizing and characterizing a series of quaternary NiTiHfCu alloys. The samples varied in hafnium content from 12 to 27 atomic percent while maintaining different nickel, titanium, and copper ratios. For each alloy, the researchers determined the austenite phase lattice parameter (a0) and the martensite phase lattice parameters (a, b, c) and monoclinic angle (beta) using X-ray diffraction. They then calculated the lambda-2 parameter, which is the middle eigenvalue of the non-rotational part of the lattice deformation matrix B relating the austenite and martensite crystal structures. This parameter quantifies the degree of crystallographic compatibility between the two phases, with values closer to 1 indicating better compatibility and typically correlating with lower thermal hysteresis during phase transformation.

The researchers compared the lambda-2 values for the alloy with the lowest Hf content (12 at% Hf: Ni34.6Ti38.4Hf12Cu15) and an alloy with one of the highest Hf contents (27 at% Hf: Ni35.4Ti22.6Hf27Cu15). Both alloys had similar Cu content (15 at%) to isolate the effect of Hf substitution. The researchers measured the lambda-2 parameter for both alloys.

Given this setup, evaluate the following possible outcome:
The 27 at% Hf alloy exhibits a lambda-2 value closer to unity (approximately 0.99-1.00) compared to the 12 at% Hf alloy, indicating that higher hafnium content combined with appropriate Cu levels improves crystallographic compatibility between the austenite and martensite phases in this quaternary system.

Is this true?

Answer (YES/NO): NO